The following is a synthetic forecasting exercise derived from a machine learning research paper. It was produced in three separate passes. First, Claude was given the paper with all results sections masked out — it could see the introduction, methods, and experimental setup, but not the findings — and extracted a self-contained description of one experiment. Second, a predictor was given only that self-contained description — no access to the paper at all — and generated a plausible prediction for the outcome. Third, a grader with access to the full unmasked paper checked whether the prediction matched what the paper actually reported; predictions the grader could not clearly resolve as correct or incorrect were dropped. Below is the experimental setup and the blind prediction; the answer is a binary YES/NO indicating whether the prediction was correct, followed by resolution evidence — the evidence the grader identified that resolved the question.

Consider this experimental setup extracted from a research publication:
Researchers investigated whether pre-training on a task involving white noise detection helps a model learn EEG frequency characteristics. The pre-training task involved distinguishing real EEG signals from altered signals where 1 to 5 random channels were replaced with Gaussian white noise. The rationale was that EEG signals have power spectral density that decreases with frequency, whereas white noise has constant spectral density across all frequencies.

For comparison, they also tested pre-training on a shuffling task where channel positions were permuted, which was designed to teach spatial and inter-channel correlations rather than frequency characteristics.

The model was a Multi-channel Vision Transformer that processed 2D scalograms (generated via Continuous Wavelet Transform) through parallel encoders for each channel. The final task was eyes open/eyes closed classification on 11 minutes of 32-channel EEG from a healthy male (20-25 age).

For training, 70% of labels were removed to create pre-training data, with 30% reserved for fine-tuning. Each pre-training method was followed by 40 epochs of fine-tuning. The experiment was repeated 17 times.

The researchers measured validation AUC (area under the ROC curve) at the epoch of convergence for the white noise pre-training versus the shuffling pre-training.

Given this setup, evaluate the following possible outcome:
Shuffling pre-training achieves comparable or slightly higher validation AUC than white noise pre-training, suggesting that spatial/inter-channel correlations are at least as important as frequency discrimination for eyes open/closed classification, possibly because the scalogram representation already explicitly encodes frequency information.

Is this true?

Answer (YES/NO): NO